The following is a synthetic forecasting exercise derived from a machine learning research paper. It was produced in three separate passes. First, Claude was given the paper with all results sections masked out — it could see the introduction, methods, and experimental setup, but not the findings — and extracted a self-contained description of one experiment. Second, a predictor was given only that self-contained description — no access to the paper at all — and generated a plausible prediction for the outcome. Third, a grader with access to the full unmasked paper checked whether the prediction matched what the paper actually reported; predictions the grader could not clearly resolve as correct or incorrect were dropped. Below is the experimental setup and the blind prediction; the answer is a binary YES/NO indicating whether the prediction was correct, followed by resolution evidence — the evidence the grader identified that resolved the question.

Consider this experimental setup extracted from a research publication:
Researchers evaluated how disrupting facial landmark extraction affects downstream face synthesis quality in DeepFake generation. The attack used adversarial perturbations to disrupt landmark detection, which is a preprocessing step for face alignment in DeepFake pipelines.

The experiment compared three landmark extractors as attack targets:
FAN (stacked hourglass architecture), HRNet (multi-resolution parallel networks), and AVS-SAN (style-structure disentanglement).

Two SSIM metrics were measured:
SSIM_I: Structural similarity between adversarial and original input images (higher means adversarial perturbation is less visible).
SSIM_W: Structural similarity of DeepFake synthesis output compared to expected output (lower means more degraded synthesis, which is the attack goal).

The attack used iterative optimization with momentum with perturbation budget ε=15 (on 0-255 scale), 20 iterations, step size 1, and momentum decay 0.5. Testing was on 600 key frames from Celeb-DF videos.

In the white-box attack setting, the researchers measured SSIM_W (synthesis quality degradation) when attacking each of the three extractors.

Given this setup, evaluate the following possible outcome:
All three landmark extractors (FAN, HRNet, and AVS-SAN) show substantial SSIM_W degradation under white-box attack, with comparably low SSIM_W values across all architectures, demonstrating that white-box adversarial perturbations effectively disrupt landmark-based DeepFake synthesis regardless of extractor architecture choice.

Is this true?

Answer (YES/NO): YES